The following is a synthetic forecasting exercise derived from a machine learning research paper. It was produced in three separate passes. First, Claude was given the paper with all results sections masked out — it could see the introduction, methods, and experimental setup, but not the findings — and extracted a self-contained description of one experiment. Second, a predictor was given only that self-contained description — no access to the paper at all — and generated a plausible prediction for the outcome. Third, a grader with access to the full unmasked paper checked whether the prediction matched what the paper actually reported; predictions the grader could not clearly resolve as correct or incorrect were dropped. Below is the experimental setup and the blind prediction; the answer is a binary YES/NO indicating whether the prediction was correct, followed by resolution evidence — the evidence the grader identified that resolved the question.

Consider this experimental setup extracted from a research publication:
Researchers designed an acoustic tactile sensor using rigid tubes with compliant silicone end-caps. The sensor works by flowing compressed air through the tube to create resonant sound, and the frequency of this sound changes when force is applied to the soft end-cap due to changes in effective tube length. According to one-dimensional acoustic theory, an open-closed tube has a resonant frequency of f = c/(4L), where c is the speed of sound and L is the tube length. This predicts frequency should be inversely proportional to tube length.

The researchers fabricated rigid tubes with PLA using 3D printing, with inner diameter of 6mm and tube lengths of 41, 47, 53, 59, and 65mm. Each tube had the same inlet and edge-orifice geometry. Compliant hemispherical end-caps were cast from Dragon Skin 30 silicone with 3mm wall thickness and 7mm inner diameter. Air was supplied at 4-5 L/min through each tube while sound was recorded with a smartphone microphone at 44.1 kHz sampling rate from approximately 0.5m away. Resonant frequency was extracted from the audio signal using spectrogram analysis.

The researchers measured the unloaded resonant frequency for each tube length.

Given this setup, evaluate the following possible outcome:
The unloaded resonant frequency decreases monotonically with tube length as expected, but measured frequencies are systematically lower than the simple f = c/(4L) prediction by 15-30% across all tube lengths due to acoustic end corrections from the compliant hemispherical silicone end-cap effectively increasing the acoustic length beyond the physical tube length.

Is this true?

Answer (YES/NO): NO